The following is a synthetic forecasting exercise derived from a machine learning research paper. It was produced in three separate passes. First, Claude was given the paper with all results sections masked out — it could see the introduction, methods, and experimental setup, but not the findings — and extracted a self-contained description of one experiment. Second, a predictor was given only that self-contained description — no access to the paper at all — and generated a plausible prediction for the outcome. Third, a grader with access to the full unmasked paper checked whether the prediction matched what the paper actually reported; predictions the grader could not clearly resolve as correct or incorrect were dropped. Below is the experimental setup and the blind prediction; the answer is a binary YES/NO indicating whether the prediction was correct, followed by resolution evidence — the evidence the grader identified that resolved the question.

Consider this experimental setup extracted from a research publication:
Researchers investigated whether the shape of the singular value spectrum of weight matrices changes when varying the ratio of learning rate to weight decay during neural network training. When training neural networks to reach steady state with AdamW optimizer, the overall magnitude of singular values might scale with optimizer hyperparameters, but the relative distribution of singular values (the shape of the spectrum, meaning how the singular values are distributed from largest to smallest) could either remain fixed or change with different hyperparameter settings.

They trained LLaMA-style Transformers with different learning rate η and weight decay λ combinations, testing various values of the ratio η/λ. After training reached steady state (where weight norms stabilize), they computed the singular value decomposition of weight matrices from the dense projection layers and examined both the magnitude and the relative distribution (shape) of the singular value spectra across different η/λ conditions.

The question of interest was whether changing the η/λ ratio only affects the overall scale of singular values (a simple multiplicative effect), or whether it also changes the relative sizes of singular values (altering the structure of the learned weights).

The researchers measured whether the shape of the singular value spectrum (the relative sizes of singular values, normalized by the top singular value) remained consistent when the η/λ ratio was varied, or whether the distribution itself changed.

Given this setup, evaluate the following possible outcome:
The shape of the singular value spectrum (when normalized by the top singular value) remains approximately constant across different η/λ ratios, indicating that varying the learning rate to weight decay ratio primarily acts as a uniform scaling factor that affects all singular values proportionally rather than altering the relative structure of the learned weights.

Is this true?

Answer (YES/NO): YES